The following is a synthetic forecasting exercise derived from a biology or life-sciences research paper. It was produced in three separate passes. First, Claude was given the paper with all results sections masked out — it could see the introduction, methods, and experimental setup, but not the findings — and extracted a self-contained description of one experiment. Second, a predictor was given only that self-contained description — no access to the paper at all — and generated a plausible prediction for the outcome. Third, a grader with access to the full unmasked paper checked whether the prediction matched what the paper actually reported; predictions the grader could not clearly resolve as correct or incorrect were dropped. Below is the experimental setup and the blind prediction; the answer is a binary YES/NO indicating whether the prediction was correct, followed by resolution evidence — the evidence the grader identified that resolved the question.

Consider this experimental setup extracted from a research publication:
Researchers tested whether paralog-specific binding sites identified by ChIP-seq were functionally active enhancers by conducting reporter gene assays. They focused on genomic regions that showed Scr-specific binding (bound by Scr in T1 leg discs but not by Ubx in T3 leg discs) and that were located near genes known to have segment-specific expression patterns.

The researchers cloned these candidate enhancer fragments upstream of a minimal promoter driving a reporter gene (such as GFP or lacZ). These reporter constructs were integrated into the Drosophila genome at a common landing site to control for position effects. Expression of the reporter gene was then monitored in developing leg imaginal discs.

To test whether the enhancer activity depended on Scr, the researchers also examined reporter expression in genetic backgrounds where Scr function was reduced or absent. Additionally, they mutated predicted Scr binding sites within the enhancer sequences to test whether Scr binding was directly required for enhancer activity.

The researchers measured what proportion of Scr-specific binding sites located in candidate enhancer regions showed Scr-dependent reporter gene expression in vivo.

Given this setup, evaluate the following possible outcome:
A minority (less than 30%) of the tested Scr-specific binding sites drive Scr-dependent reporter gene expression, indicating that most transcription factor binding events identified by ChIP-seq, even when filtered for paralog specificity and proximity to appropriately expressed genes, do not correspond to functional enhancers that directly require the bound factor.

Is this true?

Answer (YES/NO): NO